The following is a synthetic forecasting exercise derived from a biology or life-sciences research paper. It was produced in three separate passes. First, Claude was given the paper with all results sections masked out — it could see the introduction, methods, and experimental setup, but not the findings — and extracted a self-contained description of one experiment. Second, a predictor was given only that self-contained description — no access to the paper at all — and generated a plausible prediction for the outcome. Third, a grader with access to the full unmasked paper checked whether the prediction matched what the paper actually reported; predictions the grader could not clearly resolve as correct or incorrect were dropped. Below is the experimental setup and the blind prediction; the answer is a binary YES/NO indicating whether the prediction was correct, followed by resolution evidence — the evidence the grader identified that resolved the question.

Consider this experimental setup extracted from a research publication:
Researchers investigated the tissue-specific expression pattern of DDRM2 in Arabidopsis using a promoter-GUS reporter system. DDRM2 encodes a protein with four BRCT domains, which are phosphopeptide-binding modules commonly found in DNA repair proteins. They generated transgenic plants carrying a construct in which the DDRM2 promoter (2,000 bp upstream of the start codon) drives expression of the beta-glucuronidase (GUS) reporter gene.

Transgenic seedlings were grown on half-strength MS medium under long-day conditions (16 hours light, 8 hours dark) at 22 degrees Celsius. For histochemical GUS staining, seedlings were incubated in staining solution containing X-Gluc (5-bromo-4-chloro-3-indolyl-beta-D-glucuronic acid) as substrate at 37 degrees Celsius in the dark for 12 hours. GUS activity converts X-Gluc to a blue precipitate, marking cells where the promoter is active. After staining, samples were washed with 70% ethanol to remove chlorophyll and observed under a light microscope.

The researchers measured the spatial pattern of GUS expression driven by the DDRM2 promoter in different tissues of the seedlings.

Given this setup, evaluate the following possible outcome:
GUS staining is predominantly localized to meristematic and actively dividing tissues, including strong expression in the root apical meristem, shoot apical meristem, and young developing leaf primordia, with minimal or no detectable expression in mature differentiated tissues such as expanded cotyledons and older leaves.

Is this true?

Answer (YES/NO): NO